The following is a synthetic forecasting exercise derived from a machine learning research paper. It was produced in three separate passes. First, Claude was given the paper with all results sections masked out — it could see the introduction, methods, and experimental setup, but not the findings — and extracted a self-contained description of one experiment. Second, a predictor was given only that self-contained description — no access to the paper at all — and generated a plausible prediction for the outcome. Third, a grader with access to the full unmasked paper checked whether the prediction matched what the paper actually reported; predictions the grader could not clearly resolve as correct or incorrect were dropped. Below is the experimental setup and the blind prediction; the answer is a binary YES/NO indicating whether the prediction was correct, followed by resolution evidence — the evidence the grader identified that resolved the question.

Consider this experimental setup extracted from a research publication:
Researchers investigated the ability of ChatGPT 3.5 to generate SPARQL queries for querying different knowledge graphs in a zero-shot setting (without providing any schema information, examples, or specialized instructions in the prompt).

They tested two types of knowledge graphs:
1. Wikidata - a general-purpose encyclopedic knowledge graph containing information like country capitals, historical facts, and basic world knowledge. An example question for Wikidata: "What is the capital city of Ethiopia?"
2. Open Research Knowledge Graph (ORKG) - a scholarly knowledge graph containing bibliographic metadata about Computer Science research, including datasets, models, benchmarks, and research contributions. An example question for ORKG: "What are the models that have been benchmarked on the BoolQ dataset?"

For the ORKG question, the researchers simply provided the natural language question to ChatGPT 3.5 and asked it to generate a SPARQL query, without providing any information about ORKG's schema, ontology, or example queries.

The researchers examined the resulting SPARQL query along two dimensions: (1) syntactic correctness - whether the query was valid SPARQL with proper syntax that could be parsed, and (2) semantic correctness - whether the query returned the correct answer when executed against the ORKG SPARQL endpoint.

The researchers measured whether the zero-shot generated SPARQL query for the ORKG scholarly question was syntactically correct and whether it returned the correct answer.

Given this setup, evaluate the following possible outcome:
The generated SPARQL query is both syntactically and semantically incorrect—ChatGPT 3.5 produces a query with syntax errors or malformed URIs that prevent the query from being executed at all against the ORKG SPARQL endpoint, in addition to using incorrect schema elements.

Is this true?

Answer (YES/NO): NO